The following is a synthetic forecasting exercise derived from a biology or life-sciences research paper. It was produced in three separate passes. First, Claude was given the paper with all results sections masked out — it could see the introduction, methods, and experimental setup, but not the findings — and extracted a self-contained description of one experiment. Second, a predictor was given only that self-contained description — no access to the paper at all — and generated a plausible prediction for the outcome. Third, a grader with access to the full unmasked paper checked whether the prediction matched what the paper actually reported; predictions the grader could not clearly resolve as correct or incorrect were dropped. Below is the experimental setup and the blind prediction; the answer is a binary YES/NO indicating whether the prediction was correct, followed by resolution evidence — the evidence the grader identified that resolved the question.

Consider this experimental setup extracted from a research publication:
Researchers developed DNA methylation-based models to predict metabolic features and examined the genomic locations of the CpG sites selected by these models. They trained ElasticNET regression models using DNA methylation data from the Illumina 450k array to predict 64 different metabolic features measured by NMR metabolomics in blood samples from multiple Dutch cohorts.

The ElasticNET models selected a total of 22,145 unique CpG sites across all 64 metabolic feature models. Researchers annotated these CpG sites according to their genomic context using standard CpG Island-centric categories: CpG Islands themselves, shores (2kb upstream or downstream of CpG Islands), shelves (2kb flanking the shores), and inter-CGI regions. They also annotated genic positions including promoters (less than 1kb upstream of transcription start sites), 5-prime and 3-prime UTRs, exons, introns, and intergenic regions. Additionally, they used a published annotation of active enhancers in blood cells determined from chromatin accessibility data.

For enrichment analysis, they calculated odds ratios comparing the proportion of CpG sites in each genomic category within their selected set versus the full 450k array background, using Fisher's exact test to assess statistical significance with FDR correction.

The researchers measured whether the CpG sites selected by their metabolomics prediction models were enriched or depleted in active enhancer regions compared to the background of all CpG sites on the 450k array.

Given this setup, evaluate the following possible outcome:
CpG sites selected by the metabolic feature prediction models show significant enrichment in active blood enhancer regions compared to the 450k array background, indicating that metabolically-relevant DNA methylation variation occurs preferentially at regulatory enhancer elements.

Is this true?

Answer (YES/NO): YES